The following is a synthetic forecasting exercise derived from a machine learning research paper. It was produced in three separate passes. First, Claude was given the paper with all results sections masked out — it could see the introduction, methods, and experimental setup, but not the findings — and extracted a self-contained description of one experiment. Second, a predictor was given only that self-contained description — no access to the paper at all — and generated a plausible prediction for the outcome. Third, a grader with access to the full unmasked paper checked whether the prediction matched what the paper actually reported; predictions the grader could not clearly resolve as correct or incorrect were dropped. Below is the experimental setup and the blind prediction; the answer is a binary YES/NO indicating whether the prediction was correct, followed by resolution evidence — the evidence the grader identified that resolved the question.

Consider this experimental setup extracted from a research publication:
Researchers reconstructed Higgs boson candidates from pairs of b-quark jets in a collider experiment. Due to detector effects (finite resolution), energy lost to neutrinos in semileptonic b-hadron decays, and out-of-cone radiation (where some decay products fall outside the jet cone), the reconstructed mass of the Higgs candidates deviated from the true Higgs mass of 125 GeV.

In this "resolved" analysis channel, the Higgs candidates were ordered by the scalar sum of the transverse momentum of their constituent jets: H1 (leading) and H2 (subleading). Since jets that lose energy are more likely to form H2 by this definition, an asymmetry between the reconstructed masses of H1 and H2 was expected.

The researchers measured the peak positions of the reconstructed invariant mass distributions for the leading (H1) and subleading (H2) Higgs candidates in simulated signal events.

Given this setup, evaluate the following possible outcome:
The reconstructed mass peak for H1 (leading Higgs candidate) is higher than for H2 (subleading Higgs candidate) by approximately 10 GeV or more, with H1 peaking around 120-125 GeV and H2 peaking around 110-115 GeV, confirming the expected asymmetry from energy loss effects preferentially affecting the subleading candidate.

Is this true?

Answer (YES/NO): YES